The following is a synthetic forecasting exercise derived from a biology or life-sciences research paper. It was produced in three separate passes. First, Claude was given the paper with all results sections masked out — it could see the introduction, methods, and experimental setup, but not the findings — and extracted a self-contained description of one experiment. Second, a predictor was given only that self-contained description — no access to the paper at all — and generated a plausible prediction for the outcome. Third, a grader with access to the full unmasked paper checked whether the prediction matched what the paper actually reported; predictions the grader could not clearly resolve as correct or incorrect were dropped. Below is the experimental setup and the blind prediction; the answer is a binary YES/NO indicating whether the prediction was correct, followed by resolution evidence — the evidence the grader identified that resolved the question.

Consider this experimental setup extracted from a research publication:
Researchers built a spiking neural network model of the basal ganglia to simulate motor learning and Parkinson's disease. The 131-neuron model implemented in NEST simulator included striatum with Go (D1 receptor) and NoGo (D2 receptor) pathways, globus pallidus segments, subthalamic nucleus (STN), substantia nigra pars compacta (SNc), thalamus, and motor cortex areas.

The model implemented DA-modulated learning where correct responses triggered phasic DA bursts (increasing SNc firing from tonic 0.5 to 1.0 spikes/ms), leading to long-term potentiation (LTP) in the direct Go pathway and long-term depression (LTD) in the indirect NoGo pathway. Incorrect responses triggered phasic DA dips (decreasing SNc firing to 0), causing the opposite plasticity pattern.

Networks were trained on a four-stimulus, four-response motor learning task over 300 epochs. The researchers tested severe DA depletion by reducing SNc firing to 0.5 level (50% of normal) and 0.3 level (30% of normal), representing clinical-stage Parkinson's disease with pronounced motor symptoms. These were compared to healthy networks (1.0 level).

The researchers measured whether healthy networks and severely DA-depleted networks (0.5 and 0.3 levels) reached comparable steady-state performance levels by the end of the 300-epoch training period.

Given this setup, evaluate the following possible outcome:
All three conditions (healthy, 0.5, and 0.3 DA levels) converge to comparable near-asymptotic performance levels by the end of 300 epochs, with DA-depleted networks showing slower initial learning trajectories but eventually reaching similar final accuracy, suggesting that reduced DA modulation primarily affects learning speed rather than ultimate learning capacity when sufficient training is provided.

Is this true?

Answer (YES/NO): NO